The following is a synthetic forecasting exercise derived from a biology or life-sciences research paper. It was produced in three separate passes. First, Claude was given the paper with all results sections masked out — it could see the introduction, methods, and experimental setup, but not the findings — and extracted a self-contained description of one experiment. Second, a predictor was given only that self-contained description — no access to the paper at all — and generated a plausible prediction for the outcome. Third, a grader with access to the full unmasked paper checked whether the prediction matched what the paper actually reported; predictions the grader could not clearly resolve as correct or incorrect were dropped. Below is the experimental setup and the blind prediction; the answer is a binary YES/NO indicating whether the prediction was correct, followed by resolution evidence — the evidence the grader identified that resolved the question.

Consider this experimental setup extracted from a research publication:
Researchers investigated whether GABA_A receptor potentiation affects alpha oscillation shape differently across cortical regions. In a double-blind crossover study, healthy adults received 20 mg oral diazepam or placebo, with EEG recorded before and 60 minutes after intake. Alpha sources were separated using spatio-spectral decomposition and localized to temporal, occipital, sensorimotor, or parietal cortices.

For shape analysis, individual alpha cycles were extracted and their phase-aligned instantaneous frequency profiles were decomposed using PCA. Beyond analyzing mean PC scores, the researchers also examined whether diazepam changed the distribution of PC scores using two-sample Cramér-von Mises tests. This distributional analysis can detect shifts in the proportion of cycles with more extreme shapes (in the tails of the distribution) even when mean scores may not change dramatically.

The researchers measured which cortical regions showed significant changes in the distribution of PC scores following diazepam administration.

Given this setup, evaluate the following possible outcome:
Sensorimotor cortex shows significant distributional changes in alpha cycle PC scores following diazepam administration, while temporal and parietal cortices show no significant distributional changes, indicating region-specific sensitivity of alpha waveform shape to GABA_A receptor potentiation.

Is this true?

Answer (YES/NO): NO